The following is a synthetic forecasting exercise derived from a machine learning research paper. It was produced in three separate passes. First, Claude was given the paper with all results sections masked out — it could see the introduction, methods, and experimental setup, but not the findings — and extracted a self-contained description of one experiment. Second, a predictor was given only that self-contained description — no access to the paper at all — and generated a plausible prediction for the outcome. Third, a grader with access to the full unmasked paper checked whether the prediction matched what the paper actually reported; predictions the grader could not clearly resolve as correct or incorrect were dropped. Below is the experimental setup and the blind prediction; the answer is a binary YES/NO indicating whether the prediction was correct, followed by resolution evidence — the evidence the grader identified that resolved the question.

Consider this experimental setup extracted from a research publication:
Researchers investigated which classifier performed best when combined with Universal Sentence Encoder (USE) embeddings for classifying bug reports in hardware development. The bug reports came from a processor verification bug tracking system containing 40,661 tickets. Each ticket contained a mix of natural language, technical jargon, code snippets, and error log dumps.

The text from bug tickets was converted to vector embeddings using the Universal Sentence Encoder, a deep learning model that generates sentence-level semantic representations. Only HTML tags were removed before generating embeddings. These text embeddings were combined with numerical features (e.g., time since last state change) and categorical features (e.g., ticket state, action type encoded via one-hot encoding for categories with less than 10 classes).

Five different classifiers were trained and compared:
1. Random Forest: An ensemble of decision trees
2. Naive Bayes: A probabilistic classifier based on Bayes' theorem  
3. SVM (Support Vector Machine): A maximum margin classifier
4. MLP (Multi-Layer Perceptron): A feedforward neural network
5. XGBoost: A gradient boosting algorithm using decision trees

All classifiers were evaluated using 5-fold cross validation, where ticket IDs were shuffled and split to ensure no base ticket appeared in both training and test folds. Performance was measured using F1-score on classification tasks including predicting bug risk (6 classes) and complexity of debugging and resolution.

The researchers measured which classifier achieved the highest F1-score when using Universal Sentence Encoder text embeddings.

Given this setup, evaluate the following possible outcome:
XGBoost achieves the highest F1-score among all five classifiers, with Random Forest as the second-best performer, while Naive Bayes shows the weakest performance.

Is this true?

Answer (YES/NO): NO